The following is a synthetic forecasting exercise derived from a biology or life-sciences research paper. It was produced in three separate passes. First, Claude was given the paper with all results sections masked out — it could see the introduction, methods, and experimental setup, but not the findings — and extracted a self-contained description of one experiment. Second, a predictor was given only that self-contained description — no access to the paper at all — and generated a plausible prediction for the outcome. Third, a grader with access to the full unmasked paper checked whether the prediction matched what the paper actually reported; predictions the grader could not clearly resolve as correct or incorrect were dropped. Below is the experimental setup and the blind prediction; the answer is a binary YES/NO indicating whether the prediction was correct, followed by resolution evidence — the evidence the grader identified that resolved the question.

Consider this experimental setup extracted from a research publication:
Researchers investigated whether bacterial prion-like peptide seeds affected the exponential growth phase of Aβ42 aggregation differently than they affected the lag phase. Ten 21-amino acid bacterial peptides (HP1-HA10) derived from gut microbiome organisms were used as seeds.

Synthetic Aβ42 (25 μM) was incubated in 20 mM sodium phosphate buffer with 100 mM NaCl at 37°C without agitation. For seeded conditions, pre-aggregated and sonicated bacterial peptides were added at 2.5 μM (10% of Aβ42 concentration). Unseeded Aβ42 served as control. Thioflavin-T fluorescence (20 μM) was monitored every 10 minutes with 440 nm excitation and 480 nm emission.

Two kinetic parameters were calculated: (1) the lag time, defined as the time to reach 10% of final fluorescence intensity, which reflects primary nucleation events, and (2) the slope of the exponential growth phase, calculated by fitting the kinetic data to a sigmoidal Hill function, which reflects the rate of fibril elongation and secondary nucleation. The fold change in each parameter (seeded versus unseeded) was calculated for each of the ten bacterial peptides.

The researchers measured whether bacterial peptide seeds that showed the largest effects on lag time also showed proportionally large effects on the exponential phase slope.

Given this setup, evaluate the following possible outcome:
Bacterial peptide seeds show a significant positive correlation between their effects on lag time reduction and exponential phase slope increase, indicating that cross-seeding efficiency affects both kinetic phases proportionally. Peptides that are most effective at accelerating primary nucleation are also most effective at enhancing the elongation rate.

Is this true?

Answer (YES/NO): NO